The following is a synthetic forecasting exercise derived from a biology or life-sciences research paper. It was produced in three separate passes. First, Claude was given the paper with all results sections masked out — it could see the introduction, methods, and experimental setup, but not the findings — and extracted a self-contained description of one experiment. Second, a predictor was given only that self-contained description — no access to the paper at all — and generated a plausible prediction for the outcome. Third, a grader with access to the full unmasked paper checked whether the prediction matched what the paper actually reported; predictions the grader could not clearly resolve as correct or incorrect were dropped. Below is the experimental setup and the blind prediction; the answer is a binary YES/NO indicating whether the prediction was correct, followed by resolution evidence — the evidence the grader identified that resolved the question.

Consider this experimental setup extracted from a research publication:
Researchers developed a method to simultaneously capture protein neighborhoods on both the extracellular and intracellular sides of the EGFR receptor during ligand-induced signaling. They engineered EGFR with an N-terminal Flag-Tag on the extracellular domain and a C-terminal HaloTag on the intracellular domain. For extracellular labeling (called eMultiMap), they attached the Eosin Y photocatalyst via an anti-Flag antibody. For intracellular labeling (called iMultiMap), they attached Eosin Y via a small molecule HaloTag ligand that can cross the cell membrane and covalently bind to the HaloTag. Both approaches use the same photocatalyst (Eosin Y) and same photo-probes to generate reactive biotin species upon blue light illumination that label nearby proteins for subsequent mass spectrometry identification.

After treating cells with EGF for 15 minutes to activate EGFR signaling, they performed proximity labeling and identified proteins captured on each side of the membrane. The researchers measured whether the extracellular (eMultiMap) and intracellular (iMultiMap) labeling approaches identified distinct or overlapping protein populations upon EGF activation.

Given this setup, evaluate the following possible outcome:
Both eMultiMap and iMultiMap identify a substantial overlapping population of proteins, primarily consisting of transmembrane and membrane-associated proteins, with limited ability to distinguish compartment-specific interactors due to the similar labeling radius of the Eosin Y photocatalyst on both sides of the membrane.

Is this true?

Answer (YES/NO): NO